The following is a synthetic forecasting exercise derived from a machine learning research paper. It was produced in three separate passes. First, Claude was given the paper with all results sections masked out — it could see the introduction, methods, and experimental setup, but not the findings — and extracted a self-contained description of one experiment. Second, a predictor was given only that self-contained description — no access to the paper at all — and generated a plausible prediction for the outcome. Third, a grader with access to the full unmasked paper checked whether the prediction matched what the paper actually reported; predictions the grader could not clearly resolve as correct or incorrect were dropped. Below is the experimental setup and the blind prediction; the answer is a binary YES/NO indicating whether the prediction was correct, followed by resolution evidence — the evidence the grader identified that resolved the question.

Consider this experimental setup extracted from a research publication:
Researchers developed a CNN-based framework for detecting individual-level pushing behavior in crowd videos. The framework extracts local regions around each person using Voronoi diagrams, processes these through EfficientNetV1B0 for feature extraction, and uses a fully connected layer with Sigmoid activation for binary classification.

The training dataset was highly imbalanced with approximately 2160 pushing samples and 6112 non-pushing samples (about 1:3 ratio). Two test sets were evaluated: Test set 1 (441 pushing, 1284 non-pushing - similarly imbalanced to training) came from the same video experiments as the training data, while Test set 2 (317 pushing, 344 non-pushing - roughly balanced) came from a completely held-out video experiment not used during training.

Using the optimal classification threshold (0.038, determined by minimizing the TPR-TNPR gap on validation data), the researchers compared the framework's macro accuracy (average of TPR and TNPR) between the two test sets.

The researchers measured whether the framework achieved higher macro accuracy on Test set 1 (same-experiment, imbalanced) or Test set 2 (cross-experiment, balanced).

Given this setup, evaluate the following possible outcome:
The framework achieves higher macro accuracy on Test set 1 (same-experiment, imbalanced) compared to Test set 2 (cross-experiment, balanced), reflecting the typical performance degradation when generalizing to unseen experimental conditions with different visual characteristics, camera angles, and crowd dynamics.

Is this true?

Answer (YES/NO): YES